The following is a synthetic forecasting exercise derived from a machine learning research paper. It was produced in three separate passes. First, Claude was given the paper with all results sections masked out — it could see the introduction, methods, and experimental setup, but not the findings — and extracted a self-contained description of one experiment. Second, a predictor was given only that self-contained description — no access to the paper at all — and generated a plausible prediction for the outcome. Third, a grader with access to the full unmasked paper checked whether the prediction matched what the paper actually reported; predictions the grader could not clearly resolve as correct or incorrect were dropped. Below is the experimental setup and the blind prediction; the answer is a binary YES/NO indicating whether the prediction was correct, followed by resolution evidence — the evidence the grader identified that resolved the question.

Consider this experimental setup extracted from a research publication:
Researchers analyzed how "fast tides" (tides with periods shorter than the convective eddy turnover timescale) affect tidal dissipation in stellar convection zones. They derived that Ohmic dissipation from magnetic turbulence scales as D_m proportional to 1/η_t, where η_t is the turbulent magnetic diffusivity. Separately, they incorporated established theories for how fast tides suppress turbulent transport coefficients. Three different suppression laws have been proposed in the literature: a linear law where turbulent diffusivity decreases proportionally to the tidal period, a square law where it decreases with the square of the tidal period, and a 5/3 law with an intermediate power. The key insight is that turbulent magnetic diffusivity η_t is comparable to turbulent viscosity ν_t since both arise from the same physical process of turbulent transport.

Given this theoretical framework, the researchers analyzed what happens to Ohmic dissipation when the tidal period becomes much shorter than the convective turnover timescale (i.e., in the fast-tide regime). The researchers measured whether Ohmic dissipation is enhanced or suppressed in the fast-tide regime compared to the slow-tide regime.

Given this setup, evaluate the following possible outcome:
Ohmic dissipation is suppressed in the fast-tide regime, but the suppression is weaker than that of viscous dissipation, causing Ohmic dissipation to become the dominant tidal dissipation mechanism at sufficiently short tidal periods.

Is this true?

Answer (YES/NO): NO